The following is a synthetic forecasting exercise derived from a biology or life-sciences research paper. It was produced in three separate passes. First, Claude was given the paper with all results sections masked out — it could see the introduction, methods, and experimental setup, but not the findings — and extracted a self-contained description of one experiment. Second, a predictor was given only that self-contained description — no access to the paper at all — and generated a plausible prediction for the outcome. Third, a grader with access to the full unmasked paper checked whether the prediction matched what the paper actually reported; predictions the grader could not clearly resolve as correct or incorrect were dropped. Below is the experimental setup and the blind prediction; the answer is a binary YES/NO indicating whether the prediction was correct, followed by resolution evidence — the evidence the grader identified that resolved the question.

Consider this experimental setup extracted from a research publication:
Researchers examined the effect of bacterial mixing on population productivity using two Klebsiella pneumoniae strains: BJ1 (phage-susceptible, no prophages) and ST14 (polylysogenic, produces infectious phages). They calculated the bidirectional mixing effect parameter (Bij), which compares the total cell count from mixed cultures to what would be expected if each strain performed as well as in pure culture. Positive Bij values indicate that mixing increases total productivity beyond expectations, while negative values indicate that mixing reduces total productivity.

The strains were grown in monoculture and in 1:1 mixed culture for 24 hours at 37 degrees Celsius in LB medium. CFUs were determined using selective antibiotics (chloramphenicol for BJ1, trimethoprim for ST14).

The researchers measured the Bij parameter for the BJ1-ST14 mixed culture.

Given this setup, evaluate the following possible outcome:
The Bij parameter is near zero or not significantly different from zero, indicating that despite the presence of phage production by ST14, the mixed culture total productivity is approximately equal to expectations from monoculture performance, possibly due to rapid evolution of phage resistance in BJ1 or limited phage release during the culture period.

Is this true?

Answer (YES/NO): YES